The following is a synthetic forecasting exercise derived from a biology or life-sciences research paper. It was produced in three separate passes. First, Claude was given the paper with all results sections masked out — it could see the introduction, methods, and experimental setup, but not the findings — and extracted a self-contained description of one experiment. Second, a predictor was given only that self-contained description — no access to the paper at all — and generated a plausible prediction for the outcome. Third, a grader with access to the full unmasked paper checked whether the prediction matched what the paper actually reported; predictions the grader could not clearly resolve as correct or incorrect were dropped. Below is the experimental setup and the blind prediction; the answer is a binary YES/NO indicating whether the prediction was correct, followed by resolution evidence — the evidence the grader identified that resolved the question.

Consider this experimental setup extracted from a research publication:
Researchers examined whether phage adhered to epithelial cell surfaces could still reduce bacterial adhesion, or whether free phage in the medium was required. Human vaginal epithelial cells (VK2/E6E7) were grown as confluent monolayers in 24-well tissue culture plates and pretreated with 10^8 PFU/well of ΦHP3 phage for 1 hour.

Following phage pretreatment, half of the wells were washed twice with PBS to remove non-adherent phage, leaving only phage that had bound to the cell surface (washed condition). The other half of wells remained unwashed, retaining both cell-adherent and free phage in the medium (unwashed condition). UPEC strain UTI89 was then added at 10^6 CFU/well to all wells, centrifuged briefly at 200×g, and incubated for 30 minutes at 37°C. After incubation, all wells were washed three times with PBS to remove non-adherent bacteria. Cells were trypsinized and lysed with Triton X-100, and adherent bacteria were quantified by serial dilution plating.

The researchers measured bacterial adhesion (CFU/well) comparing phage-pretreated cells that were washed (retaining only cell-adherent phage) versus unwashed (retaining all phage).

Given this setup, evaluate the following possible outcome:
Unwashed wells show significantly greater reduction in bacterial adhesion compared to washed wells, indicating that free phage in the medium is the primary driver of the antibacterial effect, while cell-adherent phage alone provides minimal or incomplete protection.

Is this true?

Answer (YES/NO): YES